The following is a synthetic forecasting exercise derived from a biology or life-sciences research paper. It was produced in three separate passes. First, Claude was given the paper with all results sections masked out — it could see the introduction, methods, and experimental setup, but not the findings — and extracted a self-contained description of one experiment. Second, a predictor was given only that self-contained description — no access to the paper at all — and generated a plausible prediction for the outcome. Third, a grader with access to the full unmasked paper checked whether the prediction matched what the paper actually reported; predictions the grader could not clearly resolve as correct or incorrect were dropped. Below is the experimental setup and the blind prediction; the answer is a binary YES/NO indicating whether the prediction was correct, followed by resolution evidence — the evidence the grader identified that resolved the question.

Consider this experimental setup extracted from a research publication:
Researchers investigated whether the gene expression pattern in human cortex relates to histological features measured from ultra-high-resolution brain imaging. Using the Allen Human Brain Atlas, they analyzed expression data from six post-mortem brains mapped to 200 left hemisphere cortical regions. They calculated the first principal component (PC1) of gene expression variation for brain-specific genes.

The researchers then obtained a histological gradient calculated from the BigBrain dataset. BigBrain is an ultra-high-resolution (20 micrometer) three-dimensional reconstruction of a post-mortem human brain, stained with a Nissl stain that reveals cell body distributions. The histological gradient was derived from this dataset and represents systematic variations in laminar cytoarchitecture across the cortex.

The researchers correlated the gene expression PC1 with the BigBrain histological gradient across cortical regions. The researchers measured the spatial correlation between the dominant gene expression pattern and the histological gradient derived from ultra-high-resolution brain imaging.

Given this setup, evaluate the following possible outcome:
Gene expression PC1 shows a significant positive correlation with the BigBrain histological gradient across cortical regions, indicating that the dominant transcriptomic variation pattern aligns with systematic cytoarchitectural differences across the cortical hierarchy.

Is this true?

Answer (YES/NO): NO